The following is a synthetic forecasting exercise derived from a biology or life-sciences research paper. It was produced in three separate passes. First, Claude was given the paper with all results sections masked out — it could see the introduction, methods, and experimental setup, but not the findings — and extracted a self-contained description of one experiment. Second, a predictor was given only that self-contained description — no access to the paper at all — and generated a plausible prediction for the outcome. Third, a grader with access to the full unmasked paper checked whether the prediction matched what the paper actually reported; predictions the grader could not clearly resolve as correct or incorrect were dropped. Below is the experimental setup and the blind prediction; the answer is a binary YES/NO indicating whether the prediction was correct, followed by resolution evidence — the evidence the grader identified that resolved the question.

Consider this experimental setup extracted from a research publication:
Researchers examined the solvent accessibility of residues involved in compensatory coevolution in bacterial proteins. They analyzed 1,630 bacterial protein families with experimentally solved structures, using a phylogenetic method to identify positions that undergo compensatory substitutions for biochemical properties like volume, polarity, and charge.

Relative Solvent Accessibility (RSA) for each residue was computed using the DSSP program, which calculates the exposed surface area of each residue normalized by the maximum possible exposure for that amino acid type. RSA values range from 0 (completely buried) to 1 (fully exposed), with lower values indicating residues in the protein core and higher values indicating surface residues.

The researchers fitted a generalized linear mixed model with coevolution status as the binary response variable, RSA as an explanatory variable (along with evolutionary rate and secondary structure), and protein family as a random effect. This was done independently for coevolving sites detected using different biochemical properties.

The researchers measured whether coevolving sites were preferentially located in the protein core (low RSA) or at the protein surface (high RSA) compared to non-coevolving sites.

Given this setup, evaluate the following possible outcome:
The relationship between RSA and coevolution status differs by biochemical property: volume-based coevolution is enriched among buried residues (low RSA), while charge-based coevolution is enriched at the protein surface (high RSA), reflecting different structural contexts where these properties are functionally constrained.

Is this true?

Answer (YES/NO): YES